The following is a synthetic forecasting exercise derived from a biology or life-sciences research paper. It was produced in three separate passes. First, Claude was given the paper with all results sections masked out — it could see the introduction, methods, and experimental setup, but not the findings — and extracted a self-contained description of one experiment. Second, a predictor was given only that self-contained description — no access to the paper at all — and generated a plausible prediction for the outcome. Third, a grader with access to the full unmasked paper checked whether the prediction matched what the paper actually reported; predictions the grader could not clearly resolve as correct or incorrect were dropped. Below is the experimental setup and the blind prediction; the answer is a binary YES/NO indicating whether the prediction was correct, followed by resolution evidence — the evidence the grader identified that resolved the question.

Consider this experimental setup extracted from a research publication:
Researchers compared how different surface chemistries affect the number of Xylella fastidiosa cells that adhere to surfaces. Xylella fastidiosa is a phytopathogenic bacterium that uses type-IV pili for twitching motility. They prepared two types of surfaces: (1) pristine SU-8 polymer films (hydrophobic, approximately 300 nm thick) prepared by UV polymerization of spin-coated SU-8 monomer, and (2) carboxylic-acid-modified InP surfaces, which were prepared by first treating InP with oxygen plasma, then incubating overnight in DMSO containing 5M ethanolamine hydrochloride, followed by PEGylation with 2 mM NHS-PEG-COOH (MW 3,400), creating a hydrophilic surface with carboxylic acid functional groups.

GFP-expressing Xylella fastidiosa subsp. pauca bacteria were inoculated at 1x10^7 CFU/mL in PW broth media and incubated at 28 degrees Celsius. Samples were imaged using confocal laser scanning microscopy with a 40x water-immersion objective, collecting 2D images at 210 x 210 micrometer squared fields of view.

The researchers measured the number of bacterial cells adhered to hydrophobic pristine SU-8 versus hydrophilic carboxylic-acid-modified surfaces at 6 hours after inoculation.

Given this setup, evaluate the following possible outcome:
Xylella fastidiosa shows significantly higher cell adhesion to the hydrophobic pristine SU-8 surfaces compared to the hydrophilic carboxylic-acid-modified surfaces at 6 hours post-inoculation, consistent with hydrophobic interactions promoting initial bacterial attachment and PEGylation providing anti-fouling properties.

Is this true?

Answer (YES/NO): YES